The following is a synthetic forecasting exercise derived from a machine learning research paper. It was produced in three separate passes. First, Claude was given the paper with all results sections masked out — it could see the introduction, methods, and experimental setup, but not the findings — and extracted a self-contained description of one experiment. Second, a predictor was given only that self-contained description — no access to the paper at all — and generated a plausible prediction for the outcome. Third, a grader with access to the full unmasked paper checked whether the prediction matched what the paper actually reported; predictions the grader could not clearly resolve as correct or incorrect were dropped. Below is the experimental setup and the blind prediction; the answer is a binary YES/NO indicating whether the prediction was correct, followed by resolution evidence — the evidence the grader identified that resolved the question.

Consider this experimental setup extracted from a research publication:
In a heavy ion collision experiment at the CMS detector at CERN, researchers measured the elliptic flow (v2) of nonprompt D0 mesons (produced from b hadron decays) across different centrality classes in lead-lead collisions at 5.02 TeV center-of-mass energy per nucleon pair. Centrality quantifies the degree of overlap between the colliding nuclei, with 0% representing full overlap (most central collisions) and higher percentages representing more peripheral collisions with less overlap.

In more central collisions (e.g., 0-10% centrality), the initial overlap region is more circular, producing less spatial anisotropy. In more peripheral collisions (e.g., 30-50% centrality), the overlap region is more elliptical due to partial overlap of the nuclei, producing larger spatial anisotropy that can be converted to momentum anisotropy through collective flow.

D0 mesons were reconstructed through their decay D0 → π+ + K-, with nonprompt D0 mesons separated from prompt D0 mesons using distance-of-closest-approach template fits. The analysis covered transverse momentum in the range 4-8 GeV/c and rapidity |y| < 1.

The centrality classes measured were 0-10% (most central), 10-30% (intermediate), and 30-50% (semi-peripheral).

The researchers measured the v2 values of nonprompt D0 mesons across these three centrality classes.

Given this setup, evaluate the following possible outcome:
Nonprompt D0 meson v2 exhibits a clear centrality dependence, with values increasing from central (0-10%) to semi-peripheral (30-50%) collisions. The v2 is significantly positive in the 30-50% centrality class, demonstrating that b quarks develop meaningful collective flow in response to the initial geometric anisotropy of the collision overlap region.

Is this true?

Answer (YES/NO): YES